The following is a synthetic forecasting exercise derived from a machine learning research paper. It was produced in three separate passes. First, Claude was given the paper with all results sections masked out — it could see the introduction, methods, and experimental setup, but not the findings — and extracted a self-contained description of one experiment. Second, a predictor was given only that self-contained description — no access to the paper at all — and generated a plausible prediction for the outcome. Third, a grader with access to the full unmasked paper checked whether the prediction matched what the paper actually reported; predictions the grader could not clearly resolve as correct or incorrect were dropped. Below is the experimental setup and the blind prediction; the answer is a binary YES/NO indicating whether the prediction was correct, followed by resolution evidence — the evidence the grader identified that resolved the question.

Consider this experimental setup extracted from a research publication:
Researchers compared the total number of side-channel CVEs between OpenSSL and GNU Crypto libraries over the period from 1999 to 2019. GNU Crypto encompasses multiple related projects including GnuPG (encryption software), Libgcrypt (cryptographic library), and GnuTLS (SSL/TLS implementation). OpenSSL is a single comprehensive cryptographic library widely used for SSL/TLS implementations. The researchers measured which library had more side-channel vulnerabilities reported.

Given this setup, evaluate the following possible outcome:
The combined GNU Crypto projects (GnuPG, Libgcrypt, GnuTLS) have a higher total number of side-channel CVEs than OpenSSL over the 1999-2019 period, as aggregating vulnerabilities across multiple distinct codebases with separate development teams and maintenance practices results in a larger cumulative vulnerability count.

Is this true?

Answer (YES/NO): NO